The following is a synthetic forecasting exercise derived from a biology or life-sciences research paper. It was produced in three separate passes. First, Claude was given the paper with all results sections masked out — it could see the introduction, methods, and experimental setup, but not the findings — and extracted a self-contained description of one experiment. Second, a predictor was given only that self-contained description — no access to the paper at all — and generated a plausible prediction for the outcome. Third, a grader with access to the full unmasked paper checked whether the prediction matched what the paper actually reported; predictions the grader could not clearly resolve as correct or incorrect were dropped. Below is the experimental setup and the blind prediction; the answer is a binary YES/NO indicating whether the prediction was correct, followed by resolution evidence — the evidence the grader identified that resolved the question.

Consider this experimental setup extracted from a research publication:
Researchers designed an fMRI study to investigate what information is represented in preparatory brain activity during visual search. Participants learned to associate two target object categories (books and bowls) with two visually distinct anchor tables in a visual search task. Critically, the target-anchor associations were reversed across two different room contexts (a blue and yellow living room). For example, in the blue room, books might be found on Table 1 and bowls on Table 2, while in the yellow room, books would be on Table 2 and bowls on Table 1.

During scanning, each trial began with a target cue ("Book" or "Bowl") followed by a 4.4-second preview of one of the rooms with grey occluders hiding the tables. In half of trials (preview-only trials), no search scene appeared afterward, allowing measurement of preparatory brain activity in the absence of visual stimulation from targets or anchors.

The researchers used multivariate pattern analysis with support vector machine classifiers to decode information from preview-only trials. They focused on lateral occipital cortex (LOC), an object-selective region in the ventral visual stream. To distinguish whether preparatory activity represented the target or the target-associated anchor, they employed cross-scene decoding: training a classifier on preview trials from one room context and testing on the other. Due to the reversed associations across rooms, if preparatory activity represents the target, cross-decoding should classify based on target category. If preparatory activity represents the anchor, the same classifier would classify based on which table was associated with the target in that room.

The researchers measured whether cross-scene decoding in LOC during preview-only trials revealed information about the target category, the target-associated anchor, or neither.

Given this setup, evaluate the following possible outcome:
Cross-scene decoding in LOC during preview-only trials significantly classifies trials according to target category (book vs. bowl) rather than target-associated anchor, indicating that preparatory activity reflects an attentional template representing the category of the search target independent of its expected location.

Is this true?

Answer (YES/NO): NO